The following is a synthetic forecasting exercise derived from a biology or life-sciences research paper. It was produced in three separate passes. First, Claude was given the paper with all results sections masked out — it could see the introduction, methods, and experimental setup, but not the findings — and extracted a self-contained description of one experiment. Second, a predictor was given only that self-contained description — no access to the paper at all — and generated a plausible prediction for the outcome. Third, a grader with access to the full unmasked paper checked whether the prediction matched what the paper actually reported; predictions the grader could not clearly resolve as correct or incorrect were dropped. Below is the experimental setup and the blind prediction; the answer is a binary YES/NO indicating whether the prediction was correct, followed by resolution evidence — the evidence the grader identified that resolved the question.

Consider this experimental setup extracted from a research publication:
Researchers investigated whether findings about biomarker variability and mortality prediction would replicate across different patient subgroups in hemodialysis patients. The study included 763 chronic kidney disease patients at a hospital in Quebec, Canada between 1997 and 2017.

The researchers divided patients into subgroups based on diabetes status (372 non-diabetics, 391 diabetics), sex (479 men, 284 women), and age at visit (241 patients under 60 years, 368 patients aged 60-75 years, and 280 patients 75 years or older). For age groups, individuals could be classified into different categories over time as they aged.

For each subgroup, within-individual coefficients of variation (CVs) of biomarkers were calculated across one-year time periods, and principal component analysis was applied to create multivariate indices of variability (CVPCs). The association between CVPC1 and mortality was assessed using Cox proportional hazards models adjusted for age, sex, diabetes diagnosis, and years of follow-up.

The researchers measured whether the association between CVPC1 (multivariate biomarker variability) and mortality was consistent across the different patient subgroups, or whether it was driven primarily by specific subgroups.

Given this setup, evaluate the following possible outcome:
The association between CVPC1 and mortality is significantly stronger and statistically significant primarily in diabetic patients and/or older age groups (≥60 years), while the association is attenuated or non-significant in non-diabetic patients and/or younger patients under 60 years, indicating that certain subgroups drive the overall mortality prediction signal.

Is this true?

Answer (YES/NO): NO